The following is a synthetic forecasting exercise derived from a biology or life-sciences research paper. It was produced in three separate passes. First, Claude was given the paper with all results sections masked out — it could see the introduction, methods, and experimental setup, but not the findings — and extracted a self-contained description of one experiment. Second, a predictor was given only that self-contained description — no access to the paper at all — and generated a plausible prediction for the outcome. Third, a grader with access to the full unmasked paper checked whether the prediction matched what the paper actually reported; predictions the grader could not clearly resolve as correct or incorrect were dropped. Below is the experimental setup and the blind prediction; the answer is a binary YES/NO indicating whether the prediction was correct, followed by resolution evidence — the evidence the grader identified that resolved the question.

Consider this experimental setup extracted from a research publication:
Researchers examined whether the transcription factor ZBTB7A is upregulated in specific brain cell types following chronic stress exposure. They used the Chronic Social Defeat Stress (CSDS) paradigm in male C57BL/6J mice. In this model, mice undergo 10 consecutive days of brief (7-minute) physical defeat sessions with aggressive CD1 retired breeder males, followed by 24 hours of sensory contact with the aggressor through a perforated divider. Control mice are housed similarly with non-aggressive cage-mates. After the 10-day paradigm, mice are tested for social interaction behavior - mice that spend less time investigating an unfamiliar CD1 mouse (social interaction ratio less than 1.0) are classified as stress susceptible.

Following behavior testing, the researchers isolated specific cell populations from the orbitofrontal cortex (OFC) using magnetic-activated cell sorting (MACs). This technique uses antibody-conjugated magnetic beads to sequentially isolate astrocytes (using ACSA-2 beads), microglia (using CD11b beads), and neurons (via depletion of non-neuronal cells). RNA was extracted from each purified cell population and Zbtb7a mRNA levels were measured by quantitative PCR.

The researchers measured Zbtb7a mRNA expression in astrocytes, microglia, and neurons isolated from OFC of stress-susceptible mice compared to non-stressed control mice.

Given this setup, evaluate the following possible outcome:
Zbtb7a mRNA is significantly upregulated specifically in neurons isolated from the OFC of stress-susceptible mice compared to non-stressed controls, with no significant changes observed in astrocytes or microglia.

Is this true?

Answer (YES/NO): NO